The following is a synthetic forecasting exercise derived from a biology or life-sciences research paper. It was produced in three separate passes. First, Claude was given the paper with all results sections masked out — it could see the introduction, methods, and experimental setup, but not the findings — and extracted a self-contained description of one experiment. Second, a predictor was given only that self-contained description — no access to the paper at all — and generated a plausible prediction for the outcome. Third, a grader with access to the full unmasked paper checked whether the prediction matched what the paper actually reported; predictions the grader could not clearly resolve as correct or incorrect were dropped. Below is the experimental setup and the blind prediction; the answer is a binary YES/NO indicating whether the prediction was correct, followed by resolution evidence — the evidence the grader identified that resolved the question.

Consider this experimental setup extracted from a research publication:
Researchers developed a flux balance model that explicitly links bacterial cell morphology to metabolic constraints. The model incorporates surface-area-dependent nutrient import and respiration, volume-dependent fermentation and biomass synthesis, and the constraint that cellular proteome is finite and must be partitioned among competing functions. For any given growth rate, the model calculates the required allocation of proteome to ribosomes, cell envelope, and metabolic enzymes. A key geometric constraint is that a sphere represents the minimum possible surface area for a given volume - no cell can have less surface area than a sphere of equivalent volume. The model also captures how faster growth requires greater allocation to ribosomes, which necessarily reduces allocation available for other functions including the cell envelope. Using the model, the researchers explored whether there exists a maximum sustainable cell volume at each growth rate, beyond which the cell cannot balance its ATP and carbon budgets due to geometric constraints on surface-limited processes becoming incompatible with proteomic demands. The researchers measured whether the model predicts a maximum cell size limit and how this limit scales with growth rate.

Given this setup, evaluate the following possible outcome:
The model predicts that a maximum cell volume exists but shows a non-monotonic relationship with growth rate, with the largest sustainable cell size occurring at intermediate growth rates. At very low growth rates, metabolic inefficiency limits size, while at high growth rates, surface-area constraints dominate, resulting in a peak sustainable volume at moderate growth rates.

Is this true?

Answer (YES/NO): NO